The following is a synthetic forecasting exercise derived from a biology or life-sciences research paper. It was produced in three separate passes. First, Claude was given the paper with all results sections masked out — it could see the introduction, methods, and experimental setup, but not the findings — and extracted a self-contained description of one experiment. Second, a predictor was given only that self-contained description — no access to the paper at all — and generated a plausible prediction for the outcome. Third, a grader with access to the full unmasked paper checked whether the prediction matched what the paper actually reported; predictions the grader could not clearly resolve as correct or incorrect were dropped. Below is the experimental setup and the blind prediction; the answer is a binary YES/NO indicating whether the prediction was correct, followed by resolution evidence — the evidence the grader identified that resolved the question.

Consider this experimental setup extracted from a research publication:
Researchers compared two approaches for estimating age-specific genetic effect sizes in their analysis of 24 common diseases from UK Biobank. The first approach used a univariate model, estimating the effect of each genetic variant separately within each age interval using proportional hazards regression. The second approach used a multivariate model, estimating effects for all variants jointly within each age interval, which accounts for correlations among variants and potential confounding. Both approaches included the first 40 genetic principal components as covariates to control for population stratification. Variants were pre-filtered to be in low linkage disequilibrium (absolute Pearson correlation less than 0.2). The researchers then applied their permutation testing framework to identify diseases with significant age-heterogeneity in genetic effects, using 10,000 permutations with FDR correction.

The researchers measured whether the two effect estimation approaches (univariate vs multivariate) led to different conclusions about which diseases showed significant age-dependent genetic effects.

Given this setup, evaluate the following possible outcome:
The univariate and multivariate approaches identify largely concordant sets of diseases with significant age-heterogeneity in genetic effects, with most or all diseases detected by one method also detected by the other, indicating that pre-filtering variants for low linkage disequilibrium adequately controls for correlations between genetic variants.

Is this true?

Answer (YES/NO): YES